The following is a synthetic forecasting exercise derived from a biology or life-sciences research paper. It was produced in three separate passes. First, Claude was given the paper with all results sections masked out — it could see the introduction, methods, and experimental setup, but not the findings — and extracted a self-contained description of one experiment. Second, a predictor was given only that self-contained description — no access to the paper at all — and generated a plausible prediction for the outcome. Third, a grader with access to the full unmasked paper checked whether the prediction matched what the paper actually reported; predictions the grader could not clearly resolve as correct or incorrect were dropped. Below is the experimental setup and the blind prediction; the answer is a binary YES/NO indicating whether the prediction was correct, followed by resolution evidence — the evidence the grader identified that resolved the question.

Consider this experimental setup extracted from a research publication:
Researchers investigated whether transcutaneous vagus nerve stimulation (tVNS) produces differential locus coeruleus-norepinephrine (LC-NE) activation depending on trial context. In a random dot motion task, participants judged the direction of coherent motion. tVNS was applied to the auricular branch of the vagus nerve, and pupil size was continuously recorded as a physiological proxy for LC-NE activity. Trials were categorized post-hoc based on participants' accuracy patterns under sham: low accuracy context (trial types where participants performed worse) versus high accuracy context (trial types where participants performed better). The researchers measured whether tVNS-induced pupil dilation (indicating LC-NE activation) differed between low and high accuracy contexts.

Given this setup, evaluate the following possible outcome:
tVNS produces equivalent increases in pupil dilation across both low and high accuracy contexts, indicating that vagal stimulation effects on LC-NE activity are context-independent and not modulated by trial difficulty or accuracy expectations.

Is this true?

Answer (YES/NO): YES